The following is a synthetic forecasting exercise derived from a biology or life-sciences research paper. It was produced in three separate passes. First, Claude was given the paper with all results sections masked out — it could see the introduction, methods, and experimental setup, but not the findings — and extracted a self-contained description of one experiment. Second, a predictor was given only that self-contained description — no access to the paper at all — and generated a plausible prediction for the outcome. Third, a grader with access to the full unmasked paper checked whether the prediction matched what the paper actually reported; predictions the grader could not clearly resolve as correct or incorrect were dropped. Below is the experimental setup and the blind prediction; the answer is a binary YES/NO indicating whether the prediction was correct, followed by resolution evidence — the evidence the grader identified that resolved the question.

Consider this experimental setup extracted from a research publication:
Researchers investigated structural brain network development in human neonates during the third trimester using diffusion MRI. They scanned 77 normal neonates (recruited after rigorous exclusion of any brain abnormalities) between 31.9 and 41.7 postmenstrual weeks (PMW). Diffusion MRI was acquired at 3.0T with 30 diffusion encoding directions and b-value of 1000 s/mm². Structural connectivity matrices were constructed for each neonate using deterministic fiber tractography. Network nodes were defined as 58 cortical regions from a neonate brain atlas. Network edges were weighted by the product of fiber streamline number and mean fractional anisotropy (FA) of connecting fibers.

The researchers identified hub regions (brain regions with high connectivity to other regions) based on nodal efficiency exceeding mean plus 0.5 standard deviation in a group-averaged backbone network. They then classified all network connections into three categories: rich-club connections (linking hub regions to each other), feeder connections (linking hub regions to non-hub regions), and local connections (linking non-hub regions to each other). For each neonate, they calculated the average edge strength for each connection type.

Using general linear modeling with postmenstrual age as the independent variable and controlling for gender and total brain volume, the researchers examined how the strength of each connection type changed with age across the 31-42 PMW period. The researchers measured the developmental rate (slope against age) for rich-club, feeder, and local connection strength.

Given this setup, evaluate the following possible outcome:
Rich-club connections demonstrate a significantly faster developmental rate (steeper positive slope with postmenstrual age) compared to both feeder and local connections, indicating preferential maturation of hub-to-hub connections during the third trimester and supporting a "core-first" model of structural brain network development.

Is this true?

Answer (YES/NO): YES